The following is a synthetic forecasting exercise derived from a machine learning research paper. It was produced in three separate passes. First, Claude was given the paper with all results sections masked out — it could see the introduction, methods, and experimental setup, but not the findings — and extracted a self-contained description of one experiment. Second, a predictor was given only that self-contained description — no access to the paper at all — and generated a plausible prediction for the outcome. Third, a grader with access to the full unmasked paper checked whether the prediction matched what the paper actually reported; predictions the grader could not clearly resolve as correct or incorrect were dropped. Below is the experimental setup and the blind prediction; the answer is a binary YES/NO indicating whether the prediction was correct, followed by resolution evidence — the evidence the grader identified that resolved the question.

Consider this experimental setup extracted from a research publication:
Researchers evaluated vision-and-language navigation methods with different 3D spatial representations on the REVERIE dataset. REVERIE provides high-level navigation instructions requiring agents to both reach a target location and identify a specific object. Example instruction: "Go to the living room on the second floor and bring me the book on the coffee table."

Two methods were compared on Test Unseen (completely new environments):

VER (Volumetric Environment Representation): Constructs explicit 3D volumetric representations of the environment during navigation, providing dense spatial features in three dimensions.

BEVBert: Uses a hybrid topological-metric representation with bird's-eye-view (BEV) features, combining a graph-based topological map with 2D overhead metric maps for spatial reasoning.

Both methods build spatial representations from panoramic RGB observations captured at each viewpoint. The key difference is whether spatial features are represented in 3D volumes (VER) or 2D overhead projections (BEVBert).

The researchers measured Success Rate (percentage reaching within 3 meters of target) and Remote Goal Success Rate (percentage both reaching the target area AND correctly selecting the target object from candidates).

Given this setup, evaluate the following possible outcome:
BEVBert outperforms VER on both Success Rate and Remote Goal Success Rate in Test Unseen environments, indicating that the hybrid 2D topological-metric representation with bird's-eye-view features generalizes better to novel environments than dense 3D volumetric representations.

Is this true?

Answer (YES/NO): NO